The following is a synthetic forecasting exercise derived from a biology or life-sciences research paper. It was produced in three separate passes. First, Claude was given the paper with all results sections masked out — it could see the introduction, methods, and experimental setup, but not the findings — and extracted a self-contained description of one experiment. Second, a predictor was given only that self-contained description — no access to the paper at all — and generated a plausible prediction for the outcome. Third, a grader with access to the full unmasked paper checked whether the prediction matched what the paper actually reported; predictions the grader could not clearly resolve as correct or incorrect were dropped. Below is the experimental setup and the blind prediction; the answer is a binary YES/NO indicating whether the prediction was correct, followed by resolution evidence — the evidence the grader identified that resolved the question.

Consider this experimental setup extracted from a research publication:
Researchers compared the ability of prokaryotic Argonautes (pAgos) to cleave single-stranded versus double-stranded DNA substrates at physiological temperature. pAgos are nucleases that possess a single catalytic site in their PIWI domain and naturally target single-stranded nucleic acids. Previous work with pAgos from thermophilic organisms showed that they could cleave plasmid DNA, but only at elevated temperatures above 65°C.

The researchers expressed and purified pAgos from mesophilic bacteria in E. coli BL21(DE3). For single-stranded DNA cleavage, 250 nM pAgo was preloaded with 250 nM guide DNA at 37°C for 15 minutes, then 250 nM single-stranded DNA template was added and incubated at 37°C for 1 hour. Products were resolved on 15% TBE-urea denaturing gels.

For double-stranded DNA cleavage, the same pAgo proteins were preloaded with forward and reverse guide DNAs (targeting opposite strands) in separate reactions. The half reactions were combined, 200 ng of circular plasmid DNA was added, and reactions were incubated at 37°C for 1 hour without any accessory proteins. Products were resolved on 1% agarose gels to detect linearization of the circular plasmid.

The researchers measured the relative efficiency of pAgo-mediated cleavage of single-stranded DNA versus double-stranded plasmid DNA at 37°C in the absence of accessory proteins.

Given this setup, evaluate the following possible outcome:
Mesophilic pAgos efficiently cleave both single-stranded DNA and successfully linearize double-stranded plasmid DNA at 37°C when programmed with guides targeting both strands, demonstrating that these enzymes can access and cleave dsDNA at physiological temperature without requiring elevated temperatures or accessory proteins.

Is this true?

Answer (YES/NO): NO